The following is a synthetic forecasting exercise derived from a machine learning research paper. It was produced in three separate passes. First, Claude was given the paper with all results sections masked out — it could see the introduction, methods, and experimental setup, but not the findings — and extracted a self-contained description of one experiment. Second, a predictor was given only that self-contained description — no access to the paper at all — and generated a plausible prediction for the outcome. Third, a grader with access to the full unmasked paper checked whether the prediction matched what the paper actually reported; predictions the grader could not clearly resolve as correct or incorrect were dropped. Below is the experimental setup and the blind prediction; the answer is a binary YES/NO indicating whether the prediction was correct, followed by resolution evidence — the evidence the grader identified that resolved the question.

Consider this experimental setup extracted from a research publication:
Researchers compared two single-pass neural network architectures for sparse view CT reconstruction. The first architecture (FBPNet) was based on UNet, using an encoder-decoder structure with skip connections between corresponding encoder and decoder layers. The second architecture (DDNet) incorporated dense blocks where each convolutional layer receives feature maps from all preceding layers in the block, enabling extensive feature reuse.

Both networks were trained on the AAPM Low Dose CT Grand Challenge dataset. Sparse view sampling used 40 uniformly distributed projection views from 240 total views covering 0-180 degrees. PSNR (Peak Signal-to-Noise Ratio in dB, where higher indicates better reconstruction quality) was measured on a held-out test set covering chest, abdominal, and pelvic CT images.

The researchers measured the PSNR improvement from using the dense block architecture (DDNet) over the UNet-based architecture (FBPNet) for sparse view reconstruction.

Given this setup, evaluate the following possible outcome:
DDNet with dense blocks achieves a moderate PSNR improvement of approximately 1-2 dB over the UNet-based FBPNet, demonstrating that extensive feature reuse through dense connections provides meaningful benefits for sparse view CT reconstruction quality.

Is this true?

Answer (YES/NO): YES